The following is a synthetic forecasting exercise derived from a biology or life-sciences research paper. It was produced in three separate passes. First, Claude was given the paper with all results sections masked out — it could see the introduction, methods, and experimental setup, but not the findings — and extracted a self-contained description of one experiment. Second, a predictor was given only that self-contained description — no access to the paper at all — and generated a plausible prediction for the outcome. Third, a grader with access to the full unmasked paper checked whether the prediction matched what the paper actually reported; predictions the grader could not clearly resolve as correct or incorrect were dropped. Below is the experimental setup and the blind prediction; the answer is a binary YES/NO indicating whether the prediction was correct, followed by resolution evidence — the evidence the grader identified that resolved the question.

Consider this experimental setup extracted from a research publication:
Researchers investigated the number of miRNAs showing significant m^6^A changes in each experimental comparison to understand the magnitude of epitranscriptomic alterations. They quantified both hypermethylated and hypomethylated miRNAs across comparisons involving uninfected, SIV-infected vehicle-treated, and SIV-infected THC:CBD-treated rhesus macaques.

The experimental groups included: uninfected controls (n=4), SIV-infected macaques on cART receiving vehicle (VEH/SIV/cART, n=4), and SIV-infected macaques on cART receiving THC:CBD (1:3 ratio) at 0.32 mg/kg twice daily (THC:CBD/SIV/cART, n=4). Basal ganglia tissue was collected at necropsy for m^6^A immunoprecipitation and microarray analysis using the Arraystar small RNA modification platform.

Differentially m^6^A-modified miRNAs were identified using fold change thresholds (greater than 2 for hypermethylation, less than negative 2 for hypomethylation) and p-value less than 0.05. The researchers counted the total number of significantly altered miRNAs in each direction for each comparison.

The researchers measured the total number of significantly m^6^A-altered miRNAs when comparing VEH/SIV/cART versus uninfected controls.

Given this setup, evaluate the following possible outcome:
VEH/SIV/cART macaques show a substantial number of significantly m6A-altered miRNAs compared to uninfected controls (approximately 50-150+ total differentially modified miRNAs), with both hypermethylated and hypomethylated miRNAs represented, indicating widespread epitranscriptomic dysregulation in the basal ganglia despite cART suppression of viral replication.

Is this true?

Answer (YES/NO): NO